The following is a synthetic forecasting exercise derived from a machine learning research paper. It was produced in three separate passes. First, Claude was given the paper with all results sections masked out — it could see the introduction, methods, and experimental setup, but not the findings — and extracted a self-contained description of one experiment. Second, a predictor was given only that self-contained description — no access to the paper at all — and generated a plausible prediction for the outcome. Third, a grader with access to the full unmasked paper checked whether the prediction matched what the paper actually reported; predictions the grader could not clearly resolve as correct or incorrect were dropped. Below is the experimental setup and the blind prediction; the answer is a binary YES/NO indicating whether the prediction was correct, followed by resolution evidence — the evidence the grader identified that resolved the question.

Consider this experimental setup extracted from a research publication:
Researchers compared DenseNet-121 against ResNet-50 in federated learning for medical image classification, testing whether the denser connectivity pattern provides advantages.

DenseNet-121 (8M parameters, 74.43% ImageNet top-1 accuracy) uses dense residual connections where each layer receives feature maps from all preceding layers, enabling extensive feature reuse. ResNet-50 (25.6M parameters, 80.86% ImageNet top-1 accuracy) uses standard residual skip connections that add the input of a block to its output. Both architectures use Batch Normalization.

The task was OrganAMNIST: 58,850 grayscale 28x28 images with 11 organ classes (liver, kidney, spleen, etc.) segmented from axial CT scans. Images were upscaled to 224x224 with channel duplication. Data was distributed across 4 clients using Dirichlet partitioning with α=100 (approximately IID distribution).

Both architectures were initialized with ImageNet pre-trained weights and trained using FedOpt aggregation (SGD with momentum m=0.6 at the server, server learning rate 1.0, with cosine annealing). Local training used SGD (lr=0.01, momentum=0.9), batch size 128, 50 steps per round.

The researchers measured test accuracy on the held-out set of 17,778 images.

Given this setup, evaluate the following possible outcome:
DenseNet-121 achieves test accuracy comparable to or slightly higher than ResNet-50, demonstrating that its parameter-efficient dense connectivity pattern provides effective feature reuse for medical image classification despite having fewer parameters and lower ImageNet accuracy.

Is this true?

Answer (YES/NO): YES